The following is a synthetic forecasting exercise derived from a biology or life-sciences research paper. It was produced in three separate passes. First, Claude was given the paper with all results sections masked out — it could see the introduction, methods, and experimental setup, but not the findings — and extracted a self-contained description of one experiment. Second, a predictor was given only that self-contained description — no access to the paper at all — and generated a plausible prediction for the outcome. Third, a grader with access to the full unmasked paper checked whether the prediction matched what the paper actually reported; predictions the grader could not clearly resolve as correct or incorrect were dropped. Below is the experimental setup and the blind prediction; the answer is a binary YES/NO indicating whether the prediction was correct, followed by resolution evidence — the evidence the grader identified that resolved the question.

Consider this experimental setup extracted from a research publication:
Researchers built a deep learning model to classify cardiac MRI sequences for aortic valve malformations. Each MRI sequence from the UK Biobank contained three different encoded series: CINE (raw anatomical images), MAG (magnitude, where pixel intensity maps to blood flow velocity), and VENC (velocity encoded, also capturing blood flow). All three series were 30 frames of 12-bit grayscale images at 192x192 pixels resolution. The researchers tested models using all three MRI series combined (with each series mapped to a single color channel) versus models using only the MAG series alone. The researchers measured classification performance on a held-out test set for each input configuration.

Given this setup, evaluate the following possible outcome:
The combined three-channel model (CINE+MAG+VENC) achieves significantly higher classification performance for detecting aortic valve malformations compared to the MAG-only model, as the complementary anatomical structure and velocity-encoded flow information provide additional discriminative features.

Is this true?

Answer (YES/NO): NO